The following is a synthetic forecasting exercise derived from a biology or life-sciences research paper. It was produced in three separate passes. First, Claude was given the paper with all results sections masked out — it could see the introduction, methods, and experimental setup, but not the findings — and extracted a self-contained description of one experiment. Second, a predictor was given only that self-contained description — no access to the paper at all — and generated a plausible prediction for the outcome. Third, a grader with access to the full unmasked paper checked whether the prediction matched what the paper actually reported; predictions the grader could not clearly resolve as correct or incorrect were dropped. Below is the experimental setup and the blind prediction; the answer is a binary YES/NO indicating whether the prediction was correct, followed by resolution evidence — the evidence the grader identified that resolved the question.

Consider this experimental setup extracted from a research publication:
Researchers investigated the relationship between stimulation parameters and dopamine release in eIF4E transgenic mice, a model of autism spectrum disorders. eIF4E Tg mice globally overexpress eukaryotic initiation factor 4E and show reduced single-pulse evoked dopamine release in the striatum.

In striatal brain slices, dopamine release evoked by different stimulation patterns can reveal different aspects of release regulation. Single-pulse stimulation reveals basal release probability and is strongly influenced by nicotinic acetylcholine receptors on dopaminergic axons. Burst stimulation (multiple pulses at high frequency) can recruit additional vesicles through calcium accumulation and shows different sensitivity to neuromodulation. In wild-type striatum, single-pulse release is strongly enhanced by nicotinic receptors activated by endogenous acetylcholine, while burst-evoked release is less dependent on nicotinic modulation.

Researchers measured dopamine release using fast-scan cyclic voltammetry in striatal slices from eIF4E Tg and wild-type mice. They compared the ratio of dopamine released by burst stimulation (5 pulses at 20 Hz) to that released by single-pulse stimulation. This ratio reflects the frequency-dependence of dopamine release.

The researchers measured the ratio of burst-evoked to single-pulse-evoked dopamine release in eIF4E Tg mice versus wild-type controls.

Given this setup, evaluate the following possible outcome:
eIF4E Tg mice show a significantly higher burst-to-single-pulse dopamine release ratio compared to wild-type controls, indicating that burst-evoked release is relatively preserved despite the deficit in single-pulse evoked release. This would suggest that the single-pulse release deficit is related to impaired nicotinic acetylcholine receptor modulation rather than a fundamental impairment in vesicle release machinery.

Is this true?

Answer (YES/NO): NO